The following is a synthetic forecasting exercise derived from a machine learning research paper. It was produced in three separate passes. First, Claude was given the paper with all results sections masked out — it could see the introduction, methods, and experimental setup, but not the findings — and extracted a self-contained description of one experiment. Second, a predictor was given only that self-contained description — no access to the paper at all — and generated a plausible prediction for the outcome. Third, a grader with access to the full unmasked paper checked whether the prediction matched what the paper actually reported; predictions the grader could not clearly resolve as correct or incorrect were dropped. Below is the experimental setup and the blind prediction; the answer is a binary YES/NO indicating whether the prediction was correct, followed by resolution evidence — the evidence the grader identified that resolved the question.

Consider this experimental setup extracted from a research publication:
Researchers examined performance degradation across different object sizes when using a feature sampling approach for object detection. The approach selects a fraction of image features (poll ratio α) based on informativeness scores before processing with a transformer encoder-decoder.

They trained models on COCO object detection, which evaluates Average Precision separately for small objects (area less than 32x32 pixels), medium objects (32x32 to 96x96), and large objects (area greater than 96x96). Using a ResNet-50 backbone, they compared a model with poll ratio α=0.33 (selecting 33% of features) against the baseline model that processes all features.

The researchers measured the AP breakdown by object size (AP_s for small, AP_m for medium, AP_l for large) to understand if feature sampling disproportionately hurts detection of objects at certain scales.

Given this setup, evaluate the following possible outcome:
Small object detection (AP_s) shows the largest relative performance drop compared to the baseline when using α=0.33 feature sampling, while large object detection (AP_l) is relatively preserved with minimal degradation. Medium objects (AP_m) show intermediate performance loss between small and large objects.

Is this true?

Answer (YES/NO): NO